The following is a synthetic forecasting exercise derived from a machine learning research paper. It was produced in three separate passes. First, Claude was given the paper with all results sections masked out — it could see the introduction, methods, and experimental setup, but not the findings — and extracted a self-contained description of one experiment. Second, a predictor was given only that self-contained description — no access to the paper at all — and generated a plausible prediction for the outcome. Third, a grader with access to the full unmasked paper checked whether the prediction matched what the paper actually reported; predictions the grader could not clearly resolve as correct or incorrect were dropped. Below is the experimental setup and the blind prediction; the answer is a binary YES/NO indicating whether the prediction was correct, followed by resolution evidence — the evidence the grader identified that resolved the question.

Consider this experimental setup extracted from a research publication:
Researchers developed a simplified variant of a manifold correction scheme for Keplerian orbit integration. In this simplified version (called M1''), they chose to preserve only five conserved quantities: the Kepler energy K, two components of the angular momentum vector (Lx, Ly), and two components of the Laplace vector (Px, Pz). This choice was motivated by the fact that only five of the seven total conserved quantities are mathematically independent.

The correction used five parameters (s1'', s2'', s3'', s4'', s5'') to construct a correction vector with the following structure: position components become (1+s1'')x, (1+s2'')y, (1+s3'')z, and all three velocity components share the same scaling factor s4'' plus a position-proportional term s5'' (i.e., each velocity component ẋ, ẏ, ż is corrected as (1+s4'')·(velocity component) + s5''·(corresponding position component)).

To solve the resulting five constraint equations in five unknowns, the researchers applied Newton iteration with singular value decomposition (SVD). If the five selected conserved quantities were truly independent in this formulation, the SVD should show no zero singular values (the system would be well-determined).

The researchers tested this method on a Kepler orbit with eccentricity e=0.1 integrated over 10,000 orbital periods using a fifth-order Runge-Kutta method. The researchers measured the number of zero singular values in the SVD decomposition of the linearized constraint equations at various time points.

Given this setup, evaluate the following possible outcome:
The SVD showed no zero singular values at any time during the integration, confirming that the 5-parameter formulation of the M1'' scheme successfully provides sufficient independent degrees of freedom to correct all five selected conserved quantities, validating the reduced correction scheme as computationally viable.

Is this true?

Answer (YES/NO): NO